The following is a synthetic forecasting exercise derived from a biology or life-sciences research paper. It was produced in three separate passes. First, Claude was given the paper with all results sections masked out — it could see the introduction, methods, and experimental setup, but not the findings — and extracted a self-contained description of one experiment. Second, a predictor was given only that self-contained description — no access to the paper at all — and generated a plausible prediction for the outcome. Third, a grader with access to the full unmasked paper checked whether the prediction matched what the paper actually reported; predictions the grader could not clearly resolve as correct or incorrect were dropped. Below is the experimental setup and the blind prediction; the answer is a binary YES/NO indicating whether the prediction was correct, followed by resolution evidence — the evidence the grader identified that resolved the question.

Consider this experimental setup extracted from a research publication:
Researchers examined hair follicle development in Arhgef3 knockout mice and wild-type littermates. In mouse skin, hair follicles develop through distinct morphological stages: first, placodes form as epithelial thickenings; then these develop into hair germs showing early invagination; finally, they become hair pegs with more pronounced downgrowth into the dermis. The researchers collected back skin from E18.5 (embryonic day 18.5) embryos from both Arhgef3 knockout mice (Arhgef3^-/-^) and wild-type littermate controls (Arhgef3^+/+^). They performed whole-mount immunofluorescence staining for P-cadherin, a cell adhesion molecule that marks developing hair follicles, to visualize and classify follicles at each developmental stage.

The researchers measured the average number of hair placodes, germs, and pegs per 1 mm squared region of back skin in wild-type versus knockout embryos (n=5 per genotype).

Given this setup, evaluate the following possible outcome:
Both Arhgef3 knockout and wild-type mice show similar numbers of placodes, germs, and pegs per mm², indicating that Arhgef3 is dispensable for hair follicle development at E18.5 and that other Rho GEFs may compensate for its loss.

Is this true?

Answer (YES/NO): NO